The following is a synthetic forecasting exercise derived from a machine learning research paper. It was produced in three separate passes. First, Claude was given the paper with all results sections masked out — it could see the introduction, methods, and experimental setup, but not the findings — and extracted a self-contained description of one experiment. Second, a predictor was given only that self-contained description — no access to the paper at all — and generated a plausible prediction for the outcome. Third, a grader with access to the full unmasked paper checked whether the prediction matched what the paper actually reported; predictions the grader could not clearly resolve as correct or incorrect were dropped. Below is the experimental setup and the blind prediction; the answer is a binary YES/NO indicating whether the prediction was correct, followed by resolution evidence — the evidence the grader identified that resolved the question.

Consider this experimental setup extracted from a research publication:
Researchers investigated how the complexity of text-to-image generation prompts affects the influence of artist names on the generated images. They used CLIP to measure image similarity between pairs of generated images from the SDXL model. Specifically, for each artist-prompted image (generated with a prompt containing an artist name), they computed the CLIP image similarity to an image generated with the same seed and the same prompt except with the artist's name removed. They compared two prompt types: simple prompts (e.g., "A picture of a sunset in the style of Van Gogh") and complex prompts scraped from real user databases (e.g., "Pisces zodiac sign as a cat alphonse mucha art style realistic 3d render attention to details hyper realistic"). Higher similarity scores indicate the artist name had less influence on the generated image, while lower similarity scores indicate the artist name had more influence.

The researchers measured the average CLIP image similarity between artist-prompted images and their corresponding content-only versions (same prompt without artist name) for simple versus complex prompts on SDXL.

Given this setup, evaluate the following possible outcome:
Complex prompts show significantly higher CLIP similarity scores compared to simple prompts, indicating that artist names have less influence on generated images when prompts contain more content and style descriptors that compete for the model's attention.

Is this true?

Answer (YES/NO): YES